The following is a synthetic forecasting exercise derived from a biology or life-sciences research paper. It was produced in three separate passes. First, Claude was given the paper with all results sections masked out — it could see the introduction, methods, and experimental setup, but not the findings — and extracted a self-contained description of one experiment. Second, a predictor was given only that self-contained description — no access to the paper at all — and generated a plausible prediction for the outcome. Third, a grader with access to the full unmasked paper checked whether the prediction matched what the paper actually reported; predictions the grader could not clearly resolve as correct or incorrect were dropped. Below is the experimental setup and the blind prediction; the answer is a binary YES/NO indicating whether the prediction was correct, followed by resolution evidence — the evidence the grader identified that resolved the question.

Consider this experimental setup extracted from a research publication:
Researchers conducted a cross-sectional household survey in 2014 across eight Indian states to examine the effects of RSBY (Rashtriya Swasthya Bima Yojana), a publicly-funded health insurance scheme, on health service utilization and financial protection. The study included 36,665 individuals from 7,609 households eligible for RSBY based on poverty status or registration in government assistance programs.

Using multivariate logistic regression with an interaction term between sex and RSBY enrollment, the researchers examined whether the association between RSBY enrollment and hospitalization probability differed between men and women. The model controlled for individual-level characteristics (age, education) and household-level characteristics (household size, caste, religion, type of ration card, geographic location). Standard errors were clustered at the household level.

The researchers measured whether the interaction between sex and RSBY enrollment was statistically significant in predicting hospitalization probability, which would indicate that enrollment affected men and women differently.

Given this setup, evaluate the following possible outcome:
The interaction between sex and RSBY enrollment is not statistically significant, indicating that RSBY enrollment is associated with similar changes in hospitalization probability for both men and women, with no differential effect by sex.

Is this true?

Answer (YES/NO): YES